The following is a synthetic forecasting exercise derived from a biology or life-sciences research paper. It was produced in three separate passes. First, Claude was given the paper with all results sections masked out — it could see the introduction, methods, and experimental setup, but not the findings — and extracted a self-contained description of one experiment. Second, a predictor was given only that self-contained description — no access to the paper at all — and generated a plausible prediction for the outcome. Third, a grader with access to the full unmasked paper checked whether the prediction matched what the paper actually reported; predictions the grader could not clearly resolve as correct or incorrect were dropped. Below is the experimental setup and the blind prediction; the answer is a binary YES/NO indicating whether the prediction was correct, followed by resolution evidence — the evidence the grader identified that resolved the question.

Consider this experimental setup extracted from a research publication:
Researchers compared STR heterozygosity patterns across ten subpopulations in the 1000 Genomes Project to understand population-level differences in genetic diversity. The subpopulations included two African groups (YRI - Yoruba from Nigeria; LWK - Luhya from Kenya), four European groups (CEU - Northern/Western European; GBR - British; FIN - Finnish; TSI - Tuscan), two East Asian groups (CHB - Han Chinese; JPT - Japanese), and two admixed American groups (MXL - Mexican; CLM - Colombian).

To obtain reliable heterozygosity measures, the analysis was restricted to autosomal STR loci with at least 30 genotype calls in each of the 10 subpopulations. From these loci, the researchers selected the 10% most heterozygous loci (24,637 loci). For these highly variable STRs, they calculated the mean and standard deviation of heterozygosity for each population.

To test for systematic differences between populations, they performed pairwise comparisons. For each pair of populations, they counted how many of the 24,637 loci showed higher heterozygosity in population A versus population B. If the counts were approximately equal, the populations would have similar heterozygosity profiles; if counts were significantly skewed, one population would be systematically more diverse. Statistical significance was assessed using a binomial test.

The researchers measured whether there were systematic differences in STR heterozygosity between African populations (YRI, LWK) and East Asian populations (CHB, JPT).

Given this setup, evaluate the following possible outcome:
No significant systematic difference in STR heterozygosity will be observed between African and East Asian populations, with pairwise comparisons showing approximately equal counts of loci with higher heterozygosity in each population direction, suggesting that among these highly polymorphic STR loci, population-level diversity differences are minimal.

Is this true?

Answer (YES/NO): NO